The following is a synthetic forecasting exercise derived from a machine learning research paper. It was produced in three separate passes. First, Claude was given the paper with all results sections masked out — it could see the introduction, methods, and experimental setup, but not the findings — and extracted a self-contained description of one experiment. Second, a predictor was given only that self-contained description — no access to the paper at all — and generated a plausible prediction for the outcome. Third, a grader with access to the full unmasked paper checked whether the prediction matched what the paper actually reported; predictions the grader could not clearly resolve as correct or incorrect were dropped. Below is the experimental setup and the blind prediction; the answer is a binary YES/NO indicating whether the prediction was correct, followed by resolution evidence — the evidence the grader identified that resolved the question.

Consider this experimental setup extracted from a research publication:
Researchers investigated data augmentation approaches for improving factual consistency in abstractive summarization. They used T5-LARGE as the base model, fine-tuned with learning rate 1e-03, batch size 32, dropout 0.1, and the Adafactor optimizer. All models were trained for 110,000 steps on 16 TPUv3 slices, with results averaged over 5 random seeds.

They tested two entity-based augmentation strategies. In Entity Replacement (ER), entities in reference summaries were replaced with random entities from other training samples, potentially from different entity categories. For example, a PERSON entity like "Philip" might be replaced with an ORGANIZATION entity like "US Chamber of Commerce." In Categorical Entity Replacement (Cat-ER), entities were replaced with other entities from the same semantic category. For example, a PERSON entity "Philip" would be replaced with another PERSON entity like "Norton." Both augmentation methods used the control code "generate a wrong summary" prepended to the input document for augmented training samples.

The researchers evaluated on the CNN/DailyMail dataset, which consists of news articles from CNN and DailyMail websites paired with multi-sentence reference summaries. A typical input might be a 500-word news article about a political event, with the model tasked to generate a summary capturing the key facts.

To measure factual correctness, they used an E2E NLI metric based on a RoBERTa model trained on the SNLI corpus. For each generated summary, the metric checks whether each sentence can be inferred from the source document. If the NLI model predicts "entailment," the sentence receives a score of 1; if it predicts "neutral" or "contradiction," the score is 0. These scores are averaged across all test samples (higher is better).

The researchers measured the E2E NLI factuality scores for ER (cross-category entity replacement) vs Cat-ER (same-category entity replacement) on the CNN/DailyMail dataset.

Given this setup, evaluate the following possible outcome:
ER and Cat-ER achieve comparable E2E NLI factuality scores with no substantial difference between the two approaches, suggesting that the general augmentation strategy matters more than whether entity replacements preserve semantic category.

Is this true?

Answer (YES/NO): NO